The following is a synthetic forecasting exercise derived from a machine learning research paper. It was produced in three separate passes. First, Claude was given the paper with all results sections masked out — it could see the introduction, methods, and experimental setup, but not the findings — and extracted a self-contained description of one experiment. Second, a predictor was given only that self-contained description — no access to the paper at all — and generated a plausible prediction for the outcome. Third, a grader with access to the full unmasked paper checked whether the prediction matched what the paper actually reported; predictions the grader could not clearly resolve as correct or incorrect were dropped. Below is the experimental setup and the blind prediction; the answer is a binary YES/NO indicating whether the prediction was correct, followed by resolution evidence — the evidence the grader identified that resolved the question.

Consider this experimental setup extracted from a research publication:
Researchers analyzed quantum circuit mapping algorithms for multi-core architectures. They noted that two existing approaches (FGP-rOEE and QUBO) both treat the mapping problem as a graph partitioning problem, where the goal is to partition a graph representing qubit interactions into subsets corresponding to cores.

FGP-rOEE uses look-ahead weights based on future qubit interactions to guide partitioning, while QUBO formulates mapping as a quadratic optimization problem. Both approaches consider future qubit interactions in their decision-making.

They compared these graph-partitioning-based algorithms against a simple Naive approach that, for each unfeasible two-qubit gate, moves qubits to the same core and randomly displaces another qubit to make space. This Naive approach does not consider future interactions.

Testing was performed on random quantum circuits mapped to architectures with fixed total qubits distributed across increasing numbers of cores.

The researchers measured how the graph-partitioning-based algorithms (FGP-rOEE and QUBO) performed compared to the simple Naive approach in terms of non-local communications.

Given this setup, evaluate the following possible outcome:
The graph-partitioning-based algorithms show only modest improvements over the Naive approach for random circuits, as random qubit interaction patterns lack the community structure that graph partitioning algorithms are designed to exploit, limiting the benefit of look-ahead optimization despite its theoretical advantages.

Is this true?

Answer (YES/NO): NO